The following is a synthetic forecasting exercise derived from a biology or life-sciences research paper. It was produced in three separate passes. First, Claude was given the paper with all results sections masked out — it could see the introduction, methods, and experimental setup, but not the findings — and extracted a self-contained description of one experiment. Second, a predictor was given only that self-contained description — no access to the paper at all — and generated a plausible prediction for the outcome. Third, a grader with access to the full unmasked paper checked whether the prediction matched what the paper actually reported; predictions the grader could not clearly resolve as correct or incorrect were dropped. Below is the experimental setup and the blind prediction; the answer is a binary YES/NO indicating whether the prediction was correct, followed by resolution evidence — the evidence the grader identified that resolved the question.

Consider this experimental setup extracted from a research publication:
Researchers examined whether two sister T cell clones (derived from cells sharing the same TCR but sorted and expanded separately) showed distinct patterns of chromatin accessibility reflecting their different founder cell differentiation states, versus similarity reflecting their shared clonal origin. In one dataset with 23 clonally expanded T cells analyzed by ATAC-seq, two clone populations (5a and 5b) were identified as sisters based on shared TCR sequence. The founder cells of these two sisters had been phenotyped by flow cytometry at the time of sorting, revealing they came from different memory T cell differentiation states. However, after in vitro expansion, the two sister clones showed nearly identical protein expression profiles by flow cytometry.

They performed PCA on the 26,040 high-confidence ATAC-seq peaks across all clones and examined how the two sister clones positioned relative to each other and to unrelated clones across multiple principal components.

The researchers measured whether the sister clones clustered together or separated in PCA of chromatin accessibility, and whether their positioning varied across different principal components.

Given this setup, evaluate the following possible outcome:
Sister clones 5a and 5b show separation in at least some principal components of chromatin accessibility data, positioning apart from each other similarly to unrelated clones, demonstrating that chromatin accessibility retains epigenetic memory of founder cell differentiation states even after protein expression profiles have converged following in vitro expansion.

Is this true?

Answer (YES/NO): YES